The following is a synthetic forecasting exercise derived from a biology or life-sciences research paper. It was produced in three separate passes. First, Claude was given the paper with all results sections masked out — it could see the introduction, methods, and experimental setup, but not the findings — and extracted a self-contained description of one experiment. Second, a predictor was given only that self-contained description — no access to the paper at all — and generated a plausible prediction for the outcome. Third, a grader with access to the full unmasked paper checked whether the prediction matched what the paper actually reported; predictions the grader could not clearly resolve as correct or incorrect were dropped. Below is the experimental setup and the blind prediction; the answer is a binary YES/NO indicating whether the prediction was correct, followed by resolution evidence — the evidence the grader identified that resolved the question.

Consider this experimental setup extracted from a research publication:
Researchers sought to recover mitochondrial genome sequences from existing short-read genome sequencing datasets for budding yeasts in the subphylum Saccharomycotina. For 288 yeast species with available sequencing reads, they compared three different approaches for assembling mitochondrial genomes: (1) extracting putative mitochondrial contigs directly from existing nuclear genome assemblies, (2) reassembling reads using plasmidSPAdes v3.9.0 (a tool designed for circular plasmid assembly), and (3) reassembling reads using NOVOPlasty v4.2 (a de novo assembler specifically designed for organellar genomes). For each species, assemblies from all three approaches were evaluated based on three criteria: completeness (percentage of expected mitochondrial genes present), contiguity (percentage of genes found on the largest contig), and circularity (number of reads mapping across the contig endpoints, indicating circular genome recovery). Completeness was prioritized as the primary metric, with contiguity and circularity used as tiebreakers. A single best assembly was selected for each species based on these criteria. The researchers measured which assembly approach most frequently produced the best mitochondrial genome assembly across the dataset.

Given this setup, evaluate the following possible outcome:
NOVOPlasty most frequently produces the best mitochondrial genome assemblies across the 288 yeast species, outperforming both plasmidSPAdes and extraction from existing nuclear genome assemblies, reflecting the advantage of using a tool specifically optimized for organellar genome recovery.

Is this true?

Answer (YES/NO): YES